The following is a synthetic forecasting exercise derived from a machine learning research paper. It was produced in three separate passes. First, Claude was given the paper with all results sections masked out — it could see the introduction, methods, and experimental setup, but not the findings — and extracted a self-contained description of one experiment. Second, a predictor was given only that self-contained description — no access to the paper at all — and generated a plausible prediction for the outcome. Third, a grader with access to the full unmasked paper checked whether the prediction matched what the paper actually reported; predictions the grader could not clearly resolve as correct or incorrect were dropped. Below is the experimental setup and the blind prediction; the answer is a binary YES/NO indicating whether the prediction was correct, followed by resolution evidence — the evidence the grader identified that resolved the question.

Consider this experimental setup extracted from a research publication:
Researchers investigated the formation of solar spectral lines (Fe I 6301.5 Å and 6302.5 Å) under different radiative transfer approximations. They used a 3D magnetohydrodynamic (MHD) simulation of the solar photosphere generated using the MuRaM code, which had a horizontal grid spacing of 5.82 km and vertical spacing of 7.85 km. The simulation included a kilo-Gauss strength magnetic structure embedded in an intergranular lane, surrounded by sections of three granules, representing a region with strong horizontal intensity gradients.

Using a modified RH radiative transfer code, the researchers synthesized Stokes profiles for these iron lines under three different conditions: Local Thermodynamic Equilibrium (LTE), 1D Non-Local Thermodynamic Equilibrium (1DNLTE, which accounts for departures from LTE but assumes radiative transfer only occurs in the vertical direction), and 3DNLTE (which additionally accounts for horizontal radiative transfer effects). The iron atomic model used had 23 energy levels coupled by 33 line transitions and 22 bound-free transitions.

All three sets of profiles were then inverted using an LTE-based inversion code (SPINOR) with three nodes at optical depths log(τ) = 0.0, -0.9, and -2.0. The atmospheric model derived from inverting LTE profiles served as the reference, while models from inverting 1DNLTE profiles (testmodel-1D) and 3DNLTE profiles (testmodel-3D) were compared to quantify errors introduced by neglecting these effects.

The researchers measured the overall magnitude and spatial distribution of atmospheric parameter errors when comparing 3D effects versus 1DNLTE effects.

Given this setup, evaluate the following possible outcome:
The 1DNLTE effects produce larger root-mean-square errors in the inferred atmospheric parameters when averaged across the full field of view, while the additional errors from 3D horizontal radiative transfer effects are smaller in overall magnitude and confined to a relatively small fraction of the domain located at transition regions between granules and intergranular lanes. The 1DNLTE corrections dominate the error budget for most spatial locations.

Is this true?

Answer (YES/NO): YES